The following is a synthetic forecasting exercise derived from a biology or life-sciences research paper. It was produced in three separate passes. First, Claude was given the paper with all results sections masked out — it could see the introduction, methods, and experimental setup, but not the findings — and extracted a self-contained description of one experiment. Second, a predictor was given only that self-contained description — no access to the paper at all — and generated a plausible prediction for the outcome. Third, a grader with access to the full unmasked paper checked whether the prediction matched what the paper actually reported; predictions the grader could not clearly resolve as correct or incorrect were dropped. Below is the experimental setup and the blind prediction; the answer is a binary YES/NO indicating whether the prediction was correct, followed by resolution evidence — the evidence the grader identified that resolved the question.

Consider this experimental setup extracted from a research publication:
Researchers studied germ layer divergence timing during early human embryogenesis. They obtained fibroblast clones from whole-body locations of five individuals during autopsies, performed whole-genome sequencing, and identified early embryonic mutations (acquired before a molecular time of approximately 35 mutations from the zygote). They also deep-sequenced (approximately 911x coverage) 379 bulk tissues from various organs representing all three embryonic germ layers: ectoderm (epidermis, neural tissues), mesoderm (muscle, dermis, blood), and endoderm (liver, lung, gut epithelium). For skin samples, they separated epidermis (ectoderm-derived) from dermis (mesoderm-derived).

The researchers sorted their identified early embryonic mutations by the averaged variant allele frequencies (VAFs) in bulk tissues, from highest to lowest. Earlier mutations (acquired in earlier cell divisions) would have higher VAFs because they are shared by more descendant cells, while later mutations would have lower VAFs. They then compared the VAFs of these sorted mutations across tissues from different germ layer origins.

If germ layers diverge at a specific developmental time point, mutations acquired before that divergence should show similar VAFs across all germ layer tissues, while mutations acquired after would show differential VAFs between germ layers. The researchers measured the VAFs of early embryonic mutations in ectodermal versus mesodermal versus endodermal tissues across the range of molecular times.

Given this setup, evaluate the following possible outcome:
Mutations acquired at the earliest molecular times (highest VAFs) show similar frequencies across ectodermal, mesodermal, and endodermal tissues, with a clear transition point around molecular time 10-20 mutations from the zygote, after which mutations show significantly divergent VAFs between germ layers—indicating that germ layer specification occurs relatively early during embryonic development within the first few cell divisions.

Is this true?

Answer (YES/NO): NO